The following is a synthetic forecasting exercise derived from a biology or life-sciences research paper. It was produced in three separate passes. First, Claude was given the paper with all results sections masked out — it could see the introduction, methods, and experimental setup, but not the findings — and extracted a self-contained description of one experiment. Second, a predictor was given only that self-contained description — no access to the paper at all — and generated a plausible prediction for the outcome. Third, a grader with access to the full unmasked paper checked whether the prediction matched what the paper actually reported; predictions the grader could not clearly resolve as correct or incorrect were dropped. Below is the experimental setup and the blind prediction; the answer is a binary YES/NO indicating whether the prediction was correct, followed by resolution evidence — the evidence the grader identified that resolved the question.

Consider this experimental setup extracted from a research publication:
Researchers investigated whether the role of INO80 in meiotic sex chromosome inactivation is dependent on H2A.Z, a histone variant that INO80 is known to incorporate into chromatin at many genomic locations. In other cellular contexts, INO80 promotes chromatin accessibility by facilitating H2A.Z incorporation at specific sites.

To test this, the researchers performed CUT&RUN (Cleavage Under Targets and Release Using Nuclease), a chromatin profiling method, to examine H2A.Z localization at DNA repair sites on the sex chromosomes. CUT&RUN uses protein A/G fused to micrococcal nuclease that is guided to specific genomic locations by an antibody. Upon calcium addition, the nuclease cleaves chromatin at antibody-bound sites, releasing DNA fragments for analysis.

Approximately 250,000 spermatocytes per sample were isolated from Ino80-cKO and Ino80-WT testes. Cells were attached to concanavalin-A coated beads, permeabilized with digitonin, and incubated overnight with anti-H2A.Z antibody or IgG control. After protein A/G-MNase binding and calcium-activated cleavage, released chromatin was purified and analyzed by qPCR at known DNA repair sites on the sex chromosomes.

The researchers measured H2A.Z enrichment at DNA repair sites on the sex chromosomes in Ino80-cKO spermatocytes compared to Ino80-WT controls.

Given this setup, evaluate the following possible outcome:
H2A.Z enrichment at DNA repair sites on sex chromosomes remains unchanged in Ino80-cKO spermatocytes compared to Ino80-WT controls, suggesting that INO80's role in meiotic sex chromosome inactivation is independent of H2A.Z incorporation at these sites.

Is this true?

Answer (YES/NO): YES